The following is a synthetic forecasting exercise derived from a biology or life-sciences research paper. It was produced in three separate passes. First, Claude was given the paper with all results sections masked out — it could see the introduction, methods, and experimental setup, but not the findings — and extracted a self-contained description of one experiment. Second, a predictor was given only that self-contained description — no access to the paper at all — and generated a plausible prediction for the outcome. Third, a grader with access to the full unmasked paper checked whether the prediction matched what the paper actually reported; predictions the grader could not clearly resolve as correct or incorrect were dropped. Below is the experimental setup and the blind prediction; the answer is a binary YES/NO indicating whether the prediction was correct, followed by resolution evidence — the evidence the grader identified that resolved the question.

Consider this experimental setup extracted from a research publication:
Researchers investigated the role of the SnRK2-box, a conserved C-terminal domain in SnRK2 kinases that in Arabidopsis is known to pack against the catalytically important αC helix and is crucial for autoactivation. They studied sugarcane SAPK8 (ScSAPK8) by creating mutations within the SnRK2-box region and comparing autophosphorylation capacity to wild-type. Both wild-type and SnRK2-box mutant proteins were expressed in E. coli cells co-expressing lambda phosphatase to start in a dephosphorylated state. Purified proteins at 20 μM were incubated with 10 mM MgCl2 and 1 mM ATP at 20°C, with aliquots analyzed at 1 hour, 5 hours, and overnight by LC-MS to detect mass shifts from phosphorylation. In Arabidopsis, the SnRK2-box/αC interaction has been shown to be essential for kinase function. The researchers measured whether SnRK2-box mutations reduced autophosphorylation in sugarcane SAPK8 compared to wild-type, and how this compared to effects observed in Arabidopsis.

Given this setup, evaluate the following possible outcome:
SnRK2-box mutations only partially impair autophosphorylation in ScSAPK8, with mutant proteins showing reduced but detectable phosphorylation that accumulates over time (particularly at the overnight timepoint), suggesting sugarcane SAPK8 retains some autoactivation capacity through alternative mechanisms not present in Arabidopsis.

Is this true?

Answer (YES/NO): NO